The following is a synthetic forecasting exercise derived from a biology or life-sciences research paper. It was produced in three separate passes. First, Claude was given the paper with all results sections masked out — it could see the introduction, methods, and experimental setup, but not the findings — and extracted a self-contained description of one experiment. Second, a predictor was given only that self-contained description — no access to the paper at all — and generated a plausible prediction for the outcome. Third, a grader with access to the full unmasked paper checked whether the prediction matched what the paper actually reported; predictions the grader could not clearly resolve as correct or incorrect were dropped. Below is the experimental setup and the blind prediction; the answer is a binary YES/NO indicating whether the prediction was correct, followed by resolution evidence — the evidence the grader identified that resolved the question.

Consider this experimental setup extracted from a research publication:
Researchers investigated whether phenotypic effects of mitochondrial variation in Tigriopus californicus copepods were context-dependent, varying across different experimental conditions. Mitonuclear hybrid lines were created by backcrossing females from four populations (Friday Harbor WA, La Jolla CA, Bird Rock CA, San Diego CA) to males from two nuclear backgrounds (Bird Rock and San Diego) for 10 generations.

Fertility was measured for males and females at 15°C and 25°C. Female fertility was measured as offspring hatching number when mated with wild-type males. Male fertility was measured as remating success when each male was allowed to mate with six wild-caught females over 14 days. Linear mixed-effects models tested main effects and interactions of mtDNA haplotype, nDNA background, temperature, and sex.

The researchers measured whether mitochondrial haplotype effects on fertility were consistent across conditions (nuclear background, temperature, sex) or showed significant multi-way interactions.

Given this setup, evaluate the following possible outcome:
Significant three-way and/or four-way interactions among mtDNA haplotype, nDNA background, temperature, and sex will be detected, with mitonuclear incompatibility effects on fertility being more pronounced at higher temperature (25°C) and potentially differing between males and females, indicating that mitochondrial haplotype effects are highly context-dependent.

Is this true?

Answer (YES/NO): YES